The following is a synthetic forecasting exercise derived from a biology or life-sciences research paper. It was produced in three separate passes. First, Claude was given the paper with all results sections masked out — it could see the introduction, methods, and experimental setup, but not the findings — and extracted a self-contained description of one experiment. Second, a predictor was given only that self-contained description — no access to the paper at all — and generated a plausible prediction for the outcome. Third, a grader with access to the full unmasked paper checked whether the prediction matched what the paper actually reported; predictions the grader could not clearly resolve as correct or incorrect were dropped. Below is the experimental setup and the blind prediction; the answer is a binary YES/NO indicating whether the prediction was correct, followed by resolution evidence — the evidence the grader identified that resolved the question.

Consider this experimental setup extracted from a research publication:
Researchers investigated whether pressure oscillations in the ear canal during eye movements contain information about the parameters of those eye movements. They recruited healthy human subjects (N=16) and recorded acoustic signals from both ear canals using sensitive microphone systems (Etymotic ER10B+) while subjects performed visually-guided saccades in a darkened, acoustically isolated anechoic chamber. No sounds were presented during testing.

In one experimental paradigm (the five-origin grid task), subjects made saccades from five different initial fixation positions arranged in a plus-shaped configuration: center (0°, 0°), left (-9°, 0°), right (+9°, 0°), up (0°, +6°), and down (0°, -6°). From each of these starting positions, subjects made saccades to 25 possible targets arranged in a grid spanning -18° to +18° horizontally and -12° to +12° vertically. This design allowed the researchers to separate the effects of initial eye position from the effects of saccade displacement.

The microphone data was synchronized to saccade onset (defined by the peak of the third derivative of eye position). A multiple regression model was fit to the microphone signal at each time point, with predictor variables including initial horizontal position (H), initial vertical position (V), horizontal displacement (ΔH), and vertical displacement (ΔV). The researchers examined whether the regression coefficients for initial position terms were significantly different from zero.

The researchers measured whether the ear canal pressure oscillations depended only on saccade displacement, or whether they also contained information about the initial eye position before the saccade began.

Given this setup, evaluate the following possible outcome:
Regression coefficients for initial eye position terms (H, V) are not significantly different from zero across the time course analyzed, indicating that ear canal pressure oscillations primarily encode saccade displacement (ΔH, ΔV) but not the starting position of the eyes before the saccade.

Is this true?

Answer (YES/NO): NO